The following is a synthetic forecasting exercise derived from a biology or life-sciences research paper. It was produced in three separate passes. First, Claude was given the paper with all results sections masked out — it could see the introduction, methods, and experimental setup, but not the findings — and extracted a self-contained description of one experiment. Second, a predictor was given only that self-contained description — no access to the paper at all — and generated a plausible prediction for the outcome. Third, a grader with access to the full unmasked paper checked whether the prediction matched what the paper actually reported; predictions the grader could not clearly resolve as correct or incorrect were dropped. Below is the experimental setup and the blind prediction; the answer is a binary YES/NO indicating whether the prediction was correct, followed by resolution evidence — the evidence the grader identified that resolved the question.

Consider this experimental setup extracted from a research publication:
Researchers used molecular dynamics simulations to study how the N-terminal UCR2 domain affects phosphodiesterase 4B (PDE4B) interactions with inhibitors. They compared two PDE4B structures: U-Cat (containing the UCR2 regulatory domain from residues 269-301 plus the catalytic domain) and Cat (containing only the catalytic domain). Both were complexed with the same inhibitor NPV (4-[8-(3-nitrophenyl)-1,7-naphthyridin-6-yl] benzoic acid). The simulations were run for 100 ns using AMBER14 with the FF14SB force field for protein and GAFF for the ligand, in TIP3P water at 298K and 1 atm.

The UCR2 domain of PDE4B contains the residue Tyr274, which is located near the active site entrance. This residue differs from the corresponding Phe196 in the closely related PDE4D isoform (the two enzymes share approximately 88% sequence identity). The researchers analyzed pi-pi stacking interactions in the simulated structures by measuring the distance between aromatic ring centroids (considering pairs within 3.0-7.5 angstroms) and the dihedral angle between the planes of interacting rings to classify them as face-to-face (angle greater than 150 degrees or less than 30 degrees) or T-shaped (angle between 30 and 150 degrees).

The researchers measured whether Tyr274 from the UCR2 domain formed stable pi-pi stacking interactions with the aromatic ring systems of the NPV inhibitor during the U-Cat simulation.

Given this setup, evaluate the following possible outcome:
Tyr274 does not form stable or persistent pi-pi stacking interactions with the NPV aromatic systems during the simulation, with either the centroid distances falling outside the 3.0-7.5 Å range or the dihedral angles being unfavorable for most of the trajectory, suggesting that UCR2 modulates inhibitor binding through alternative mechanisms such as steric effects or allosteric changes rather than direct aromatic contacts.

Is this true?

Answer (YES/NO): NO